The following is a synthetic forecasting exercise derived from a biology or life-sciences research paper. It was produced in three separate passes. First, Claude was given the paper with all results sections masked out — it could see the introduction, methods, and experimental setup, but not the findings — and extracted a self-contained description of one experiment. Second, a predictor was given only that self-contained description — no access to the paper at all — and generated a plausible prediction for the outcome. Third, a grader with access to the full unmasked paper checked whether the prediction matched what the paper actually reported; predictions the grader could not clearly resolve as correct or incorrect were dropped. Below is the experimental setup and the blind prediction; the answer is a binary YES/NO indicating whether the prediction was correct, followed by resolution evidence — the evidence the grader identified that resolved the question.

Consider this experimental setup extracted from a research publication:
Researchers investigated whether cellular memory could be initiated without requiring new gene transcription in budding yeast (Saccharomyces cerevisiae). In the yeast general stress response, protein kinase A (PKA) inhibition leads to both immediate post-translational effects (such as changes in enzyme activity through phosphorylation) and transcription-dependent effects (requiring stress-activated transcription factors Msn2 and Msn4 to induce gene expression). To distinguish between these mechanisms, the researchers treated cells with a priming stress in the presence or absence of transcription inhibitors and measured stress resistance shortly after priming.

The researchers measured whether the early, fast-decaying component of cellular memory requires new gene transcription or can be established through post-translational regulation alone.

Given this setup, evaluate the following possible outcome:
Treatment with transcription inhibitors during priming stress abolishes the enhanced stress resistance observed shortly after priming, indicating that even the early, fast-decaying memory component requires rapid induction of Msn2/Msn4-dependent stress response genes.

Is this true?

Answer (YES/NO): NO